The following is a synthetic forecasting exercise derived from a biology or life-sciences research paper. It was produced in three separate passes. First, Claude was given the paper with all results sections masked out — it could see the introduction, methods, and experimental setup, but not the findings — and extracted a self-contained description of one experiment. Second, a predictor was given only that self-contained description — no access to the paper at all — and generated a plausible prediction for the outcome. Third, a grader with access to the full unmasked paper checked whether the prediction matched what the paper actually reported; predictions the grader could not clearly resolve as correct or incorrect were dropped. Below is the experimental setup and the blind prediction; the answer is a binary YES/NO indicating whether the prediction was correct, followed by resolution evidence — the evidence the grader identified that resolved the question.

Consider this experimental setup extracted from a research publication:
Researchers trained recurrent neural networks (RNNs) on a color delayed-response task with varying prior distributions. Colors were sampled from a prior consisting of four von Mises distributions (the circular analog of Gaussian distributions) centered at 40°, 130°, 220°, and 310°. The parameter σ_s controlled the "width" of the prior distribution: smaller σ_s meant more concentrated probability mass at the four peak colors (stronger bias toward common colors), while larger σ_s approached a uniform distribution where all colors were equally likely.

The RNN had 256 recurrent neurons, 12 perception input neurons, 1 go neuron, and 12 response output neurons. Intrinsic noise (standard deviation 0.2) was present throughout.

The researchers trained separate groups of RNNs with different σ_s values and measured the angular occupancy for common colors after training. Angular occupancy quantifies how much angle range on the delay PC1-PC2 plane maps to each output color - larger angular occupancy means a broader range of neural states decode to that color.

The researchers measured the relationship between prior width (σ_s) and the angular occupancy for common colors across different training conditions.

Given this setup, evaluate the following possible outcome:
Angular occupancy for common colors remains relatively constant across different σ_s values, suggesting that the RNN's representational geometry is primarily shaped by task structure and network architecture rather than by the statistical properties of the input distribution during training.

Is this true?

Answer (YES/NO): NO